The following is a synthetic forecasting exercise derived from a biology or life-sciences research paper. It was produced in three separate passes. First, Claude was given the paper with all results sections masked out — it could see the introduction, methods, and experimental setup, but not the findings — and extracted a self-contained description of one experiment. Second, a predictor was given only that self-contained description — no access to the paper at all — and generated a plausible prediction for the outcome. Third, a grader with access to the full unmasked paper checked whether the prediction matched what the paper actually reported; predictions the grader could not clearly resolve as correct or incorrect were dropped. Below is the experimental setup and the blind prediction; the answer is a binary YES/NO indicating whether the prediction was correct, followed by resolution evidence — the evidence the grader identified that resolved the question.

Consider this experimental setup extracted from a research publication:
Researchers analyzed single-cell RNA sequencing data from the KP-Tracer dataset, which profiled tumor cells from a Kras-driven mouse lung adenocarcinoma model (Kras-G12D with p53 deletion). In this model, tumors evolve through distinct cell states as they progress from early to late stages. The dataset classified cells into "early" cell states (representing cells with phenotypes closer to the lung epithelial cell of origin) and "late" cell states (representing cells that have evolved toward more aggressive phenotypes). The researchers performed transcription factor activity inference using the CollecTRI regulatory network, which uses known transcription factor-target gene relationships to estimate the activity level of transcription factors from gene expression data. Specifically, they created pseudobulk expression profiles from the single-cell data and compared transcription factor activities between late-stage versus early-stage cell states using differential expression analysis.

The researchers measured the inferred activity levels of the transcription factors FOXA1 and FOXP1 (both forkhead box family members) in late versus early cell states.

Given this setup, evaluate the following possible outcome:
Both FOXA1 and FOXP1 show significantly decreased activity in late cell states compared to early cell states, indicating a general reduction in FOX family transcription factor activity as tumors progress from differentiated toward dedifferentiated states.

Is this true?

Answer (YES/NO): YES